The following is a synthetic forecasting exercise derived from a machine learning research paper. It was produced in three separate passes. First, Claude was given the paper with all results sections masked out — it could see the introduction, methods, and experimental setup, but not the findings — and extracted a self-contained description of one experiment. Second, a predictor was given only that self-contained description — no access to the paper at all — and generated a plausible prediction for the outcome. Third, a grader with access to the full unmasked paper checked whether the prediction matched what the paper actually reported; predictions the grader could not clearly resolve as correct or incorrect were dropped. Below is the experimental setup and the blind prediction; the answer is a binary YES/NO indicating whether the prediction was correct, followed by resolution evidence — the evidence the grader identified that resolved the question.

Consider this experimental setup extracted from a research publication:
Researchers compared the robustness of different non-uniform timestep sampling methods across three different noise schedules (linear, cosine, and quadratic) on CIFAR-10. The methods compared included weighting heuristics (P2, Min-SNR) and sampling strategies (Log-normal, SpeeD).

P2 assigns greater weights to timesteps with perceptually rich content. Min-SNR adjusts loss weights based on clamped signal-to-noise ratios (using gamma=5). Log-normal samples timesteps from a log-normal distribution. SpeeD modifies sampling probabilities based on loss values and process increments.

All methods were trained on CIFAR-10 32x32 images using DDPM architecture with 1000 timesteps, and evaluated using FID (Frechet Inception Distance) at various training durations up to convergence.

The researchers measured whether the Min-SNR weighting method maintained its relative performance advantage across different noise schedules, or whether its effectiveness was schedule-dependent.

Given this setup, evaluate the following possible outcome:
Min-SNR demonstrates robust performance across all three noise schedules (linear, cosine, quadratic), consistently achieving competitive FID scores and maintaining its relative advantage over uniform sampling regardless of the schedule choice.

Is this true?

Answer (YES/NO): NO